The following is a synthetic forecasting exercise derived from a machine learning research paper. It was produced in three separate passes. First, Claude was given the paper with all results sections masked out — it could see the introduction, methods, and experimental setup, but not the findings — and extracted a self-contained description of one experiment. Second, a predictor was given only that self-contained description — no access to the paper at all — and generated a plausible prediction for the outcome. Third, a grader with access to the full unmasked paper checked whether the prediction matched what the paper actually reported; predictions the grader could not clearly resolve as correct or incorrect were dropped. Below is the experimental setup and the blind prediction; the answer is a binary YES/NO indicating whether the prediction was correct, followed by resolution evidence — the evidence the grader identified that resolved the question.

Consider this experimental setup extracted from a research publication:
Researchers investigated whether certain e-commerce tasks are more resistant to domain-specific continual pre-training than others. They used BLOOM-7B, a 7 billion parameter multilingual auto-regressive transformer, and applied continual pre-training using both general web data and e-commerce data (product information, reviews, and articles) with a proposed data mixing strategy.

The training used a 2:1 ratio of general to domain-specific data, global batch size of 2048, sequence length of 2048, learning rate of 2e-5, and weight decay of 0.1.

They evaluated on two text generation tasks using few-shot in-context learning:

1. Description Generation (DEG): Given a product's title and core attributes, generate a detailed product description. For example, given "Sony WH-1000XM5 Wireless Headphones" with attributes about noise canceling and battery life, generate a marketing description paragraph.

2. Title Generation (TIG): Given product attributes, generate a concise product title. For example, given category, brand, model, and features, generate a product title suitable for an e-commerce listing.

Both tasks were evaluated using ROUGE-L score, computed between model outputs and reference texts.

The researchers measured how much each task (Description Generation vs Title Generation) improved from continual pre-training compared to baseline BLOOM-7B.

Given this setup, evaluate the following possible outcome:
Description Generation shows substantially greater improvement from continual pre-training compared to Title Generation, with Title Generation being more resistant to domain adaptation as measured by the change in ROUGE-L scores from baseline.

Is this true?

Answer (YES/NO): NO